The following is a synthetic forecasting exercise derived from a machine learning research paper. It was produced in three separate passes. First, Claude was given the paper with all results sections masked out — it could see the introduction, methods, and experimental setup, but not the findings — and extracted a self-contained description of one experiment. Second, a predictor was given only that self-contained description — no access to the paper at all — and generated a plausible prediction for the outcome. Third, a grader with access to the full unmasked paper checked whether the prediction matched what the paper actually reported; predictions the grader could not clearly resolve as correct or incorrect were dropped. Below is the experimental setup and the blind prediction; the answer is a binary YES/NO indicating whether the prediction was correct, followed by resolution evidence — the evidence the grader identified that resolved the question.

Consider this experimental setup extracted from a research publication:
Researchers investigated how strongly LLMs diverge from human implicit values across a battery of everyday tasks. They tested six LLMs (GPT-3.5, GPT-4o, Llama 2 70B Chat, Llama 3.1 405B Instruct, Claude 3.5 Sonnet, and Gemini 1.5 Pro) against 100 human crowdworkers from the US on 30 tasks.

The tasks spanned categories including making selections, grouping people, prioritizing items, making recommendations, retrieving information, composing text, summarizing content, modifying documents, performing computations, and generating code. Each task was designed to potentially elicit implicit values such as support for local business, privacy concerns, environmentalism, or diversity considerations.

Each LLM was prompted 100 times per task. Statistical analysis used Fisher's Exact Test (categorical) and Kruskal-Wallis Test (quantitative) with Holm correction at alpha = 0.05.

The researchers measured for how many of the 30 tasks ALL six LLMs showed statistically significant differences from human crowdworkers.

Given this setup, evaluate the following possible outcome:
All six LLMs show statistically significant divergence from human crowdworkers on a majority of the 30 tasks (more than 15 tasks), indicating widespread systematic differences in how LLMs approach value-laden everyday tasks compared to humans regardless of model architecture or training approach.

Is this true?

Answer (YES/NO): YES